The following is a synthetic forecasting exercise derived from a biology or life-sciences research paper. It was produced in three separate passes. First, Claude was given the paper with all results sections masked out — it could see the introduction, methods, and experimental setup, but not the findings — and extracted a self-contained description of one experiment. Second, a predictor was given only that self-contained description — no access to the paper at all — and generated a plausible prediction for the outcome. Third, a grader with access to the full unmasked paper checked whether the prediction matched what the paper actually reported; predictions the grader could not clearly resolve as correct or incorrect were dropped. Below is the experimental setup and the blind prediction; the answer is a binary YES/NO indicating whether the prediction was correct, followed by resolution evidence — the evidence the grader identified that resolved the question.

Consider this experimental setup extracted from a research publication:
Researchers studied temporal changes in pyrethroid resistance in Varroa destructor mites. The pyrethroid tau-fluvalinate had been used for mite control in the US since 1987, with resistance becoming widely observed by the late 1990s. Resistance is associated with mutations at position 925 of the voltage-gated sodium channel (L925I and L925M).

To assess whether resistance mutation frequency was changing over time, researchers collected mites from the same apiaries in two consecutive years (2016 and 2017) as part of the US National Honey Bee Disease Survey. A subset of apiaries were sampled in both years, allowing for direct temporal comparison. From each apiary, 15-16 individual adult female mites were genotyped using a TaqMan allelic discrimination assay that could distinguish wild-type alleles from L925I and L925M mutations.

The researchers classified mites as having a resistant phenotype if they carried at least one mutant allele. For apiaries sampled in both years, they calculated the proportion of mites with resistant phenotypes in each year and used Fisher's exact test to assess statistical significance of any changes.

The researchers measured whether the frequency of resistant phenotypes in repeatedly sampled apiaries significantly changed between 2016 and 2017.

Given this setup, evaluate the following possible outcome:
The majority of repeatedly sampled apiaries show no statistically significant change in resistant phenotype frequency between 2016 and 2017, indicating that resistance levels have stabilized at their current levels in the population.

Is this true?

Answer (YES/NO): NO